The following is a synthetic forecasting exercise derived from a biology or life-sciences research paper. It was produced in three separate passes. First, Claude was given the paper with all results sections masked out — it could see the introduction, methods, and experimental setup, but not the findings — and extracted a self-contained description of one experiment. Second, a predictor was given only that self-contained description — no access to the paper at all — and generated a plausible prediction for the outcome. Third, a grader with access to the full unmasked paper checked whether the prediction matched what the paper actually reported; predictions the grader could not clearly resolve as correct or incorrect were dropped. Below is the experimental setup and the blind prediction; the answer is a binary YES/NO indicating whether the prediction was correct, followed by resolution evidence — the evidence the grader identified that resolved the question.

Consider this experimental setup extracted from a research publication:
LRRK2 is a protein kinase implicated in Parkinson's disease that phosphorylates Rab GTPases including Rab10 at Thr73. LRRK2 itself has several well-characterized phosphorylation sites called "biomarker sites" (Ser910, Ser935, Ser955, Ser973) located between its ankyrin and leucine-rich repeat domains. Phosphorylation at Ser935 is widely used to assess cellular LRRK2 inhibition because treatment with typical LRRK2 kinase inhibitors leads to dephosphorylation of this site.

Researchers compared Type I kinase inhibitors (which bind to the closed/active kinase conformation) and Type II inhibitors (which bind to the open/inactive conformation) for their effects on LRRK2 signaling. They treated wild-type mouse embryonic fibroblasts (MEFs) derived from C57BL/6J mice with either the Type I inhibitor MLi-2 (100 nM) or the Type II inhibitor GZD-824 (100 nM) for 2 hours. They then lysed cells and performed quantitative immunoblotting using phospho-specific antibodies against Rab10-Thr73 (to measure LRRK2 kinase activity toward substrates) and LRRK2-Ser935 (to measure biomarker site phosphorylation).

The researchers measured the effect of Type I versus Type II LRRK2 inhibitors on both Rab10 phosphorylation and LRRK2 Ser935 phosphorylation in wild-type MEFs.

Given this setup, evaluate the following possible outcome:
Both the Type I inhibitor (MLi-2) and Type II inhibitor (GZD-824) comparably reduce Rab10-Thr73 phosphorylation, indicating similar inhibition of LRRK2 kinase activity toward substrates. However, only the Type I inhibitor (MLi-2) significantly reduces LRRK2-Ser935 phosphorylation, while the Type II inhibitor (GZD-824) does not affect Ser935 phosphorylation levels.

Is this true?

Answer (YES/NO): YES